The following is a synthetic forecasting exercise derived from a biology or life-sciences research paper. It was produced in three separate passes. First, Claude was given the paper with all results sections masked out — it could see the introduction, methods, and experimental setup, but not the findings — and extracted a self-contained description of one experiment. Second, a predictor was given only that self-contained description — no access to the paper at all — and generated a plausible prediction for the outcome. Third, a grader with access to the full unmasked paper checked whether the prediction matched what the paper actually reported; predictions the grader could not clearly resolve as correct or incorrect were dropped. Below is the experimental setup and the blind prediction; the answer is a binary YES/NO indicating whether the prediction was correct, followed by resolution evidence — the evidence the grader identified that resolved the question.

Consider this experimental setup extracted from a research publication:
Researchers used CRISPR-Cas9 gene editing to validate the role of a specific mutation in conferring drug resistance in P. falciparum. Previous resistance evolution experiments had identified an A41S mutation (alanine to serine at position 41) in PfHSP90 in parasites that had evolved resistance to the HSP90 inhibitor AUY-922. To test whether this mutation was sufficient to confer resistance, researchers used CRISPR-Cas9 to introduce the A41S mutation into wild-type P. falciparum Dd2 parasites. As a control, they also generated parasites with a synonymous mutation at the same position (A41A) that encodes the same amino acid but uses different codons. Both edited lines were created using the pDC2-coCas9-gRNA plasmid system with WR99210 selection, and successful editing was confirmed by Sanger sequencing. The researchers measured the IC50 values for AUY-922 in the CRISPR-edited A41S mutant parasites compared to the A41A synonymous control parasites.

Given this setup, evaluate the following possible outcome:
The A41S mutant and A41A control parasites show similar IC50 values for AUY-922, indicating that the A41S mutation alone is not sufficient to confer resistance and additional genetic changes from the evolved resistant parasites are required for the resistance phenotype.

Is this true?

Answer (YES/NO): NO